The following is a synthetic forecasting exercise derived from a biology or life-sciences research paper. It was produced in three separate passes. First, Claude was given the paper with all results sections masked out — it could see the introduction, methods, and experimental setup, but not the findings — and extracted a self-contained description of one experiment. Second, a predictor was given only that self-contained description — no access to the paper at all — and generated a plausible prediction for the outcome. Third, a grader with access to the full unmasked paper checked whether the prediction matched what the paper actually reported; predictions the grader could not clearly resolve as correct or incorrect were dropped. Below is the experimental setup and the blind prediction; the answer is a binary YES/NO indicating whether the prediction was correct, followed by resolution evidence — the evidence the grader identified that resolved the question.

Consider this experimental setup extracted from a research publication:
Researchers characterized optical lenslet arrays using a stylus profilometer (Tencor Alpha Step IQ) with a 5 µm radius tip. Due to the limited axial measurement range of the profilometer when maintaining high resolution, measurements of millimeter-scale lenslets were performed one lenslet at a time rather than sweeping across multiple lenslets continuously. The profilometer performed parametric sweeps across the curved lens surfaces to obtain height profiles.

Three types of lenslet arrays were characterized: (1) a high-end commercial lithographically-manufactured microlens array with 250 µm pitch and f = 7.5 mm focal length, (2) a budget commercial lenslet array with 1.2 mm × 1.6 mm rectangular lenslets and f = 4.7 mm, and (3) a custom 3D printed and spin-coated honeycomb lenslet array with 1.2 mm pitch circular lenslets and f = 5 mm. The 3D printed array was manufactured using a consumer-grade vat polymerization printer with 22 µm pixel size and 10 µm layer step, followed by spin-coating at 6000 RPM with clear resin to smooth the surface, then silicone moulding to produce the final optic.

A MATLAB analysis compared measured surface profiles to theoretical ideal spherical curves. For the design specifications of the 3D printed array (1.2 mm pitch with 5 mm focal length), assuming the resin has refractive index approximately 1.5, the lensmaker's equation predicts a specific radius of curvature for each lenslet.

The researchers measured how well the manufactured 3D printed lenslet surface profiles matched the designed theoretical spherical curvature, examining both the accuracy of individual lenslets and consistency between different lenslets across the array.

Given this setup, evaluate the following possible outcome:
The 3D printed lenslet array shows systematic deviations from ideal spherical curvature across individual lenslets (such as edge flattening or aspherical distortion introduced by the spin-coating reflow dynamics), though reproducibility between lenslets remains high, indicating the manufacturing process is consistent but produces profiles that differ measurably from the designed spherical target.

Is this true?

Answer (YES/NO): NO